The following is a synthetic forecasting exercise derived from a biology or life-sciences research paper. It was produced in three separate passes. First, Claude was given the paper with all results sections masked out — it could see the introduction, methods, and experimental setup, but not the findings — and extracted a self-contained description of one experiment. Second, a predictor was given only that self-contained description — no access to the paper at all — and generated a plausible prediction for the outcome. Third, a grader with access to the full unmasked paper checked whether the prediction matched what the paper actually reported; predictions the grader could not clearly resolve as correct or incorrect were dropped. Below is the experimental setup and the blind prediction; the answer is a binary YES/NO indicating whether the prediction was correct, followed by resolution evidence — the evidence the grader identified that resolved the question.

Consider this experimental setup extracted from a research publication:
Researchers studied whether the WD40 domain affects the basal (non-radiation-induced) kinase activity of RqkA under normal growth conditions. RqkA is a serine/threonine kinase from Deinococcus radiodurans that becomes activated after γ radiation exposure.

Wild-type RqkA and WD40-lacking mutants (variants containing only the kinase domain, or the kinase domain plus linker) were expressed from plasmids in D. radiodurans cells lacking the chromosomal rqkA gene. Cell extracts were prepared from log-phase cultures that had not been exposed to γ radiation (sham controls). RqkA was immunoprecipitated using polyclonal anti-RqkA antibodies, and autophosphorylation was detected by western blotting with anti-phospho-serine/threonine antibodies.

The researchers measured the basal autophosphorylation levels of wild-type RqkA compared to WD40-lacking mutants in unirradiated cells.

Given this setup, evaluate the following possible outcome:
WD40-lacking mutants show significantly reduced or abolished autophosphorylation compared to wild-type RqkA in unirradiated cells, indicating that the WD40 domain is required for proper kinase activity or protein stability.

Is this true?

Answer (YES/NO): YES